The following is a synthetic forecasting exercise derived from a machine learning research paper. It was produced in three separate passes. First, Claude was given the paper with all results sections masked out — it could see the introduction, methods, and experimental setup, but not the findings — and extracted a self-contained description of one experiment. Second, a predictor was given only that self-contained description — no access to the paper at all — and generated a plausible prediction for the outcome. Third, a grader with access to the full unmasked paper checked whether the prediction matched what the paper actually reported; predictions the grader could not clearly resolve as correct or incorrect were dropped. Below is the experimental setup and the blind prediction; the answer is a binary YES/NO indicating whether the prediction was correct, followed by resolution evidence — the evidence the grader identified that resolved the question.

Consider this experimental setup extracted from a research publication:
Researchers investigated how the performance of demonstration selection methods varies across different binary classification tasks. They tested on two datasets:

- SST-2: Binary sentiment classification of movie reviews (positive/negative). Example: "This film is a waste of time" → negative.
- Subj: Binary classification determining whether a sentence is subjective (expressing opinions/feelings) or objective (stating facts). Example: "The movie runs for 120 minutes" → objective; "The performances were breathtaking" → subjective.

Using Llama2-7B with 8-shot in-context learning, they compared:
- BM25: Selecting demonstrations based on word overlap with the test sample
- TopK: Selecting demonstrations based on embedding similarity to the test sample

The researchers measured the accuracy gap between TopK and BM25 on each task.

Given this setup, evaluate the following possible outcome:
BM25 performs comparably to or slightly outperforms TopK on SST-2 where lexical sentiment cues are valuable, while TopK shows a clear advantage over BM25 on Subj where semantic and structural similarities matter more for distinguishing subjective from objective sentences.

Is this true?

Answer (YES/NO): NO